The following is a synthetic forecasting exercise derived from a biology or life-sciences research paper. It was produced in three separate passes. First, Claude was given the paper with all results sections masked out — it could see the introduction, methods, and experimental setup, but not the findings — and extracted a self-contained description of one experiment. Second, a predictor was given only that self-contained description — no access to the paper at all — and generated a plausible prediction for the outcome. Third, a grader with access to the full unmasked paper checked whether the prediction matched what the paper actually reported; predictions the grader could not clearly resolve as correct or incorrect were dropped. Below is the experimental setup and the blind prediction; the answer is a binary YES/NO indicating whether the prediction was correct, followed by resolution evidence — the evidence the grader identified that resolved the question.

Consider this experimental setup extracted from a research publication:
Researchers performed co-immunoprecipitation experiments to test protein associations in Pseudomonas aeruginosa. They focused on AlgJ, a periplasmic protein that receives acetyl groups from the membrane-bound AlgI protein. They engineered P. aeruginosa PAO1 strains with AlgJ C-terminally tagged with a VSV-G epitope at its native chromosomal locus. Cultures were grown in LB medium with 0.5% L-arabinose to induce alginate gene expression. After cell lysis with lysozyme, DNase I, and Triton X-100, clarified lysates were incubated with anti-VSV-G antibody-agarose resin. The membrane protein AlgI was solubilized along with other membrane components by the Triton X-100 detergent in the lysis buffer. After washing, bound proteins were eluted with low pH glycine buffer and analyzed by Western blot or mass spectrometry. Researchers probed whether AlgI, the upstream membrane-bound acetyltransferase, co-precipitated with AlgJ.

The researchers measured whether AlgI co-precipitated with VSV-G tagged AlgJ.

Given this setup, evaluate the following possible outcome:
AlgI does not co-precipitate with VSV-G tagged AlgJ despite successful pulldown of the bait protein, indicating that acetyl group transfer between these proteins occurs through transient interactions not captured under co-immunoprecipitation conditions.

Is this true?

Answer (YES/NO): NO